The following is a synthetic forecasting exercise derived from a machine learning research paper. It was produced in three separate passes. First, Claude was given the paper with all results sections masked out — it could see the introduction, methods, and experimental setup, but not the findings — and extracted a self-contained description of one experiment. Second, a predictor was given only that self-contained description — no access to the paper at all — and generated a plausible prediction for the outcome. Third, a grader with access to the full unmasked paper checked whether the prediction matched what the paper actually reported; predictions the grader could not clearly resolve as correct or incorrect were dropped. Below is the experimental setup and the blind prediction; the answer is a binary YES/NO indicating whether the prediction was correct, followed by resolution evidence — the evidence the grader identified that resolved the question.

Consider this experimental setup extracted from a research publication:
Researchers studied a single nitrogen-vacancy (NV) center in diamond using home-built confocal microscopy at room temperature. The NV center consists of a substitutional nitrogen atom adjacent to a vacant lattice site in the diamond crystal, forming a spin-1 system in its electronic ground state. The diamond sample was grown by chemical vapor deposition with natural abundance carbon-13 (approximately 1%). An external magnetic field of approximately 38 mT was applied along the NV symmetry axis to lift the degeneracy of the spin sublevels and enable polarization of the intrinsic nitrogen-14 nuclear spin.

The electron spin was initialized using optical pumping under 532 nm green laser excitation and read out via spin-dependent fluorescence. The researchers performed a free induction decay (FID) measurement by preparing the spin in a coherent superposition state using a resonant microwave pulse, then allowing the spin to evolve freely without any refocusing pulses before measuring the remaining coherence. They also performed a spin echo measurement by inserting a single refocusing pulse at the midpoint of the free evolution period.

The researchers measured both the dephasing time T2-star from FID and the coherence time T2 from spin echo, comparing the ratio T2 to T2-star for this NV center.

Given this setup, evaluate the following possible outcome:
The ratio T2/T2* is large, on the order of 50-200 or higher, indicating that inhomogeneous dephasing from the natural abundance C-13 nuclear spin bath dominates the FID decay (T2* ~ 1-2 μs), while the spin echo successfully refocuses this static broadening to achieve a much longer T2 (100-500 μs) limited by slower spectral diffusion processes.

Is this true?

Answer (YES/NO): NO